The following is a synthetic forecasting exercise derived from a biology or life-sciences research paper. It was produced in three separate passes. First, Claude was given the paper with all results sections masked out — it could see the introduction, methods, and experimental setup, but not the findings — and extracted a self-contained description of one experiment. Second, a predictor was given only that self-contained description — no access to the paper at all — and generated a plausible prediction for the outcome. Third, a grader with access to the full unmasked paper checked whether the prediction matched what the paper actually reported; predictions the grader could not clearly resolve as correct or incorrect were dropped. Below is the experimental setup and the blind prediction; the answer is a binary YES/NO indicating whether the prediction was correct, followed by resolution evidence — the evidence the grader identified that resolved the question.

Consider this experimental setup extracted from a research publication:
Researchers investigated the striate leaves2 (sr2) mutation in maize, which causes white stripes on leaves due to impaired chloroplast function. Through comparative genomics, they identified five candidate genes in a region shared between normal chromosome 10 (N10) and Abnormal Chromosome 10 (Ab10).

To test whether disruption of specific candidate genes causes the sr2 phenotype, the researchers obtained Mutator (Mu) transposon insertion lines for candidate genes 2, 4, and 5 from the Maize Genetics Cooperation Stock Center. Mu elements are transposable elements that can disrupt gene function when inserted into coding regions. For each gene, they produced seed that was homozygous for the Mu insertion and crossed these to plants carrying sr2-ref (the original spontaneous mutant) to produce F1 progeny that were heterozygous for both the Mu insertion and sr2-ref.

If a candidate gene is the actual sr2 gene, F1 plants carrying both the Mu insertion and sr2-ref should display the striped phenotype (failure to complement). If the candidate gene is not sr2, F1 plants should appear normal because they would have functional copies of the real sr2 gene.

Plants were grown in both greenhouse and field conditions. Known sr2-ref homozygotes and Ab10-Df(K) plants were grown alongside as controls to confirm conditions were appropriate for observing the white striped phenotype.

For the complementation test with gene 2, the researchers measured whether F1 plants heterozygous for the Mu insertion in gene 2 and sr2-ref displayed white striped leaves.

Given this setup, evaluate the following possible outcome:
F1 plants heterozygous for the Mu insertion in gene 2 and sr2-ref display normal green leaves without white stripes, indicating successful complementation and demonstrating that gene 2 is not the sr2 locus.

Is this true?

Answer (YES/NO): YES